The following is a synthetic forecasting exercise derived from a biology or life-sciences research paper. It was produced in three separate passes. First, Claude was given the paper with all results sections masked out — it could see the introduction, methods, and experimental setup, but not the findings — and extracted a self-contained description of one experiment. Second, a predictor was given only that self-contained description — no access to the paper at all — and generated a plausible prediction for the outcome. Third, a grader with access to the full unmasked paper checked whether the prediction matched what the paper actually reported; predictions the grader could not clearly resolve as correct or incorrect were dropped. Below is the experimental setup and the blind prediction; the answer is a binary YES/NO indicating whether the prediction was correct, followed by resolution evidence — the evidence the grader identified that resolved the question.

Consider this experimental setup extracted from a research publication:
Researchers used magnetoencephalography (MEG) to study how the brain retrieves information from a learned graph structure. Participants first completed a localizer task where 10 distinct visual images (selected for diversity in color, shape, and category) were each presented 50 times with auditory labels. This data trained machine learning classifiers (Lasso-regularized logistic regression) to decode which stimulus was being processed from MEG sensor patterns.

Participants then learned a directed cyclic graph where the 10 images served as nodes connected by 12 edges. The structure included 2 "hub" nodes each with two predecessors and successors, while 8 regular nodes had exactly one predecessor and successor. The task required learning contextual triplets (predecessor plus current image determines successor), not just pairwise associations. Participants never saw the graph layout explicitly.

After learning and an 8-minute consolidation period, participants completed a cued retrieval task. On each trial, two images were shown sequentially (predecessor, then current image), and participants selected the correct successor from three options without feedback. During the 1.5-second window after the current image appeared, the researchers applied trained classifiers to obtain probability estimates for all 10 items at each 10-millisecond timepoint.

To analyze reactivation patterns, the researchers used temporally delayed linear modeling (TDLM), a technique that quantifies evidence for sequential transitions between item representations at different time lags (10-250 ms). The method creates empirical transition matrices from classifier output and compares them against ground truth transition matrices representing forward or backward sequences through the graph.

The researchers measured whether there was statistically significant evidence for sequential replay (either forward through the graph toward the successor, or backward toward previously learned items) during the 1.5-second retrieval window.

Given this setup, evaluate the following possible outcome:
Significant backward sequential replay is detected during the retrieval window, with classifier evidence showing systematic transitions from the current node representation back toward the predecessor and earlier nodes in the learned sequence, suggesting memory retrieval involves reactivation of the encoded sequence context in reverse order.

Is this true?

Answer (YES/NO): NO